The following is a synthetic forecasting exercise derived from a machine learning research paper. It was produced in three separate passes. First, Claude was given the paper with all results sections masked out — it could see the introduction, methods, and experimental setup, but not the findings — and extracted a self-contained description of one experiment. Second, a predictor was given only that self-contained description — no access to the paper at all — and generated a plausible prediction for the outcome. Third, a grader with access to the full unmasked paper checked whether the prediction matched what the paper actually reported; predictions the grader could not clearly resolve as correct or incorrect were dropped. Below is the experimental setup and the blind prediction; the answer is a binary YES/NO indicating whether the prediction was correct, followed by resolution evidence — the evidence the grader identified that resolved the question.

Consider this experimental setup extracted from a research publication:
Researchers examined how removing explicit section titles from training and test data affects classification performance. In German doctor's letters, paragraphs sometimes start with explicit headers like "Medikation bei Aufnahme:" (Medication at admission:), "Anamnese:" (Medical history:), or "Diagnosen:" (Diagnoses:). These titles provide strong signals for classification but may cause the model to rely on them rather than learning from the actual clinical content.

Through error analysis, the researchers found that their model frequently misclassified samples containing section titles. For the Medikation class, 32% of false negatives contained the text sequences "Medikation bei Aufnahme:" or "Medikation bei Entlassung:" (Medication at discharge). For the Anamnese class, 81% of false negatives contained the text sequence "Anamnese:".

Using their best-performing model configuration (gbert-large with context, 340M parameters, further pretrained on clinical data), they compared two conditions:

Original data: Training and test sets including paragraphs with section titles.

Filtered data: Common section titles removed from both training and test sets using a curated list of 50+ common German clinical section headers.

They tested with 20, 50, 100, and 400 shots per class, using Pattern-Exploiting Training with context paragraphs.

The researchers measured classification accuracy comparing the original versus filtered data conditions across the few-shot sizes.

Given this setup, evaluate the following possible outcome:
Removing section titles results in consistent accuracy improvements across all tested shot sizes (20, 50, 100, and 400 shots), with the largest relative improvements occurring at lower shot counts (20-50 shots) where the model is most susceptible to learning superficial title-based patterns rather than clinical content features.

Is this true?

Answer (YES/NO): NO